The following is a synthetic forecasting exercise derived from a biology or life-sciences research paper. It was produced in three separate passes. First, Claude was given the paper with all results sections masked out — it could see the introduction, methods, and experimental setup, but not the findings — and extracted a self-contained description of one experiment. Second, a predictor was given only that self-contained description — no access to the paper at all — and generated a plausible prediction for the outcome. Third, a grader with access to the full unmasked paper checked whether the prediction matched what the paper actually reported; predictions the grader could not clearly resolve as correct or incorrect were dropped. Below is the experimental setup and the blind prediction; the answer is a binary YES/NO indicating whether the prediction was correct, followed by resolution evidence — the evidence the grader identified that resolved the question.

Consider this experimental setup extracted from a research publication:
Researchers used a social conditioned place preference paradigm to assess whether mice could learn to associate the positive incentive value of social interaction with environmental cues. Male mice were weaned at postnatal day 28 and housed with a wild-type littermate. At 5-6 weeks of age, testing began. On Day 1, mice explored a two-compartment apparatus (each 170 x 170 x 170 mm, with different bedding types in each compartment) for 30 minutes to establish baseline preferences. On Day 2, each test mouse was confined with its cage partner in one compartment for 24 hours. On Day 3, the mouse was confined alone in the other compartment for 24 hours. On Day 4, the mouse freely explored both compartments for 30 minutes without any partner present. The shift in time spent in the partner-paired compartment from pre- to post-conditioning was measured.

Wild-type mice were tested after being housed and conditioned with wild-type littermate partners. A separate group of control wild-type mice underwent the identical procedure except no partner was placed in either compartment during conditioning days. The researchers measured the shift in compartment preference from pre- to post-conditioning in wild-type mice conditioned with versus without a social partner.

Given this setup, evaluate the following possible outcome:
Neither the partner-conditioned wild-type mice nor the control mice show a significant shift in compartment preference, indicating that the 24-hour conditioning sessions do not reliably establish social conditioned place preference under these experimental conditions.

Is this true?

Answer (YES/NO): NO